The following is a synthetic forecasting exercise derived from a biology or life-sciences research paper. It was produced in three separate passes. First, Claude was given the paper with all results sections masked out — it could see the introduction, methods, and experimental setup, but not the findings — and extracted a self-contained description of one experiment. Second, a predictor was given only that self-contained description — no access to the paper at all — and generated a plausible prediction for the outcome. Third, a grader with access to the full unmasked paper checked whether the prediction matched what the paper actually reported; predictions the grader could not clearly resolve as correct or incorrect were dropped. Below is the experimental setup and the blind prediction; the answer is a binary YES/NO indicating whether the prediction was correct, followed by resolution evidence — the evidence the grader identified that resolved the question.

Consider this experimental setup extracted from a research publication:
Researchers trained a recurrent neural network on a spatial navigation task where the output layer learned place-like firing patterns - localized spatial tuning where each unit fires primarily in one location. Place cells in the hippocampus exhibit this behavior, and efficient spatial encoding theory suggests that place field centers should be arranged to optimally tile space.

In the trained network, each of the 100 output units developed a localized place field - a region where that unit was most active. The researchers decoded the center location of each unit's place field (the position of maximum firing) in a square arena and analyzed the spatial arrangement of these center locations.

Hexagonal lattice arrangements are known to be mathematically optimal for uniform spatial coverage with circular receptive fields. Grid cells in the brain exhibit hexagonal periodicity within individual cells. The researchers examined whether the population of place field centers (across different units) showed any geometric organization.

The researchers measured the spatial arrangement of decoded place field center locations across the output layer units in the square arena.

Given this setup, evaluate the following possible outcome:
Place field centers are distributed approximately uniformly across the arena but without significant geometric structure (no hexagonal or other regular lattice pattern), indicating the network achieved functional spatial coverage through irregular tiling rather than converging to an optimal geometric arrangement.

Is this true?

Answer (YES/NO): NO